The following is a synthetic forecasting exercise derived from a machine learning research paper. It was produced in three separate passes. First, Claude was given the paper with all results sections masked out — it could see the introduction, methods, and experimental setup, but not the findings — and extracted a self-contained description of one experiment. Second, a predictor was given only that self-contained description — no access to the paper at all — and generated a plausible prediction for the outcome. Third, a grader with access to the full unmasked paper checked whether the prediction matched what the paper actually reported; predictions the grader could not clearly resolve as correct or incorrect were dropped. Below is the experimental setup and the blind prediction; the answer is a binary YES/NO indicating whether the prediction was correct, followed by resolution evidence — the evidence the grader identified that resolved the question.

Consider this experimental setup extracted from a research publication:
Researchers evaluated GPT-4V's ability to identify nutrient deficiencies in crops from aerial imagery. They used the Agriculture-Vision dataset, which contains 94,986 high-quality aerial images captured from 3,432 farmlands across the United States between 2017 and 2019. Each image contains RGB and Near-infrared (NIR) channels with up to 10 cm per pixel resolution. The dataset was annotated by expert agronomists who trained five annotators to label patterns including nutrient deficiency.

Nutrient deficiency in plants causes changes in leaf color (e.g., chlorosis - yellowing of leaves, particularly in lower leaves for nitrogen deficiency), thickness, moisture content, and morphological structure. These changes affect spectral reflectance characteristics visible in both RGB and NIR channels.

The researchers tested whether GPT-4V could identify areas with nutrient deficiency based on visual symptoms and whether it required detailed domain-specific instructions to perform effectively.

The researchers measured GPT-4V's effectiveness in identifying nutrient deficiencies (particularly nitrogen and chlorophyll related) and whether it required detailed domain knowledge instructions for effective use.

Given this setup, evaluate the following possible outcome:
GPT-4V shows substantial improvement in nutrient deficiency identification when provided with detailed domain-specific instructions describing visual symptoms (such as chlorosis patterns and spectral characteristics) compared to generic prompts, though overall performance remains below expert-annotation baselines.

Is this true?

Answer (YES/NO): NO